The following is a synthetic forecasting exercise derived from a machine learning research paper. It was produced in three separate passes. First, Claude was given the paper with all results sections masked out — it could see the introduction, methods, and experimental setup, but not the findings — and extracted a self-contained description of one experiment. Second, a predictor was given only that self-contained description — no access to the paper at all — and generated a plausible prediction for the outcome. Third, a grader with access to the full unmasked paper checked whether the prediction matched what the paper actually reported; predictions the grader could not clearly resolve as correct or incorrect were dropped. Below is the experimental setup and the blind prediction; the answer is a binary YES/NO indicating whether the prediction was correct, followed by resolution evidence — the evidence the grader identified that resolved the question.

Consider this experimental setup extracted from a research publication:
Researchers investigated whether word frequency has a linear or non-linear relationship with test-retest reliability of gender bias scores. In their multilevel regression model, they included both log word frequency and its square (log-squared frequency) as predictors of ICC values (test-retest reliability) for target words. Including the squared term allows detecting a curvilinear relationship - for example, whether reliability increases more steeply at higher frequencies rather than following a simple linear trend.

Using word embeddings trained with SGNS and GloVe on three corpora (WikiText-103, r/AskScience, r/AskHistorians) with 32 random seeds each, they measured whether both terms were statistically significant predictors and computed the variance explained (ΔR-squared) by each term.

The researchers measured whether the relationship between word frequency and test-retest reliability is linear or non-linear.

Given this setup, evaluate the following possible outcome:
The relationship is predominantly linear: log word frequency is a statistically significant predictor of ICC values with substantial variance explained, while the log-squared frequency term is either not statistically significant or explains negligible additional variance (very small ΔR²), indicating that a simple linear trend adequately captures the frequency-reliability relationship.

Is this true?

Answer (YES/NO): NO